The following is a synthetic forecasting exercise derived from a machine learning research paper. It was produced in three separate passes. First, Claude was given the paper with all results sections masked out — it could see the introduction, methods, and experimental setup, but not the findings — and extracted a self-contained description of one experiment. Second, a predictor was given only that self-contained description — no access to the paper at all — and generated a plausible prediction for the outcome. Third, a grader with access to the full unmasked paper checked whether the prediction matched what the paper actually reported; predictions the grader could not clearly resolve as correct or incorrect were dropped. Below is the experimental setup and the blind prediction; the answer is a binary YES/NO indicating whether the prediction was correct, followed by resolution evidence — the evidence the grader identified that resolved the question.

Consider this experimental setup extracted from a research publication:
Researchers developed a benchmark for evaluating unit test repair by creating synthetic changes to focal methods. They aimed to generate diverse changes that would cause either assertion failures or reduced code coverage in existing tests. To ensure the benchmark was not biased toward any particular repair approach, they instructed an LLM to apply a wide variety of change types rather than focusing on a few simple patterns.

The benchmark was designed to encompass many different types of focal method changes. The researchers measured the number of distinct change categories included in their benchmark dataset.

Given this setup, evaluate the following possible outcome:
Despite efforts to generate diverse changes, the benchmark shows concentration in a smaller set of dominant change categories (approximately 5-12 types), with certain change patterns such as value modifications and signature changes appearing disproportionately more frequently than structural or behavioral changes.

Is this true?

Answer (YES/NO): NO